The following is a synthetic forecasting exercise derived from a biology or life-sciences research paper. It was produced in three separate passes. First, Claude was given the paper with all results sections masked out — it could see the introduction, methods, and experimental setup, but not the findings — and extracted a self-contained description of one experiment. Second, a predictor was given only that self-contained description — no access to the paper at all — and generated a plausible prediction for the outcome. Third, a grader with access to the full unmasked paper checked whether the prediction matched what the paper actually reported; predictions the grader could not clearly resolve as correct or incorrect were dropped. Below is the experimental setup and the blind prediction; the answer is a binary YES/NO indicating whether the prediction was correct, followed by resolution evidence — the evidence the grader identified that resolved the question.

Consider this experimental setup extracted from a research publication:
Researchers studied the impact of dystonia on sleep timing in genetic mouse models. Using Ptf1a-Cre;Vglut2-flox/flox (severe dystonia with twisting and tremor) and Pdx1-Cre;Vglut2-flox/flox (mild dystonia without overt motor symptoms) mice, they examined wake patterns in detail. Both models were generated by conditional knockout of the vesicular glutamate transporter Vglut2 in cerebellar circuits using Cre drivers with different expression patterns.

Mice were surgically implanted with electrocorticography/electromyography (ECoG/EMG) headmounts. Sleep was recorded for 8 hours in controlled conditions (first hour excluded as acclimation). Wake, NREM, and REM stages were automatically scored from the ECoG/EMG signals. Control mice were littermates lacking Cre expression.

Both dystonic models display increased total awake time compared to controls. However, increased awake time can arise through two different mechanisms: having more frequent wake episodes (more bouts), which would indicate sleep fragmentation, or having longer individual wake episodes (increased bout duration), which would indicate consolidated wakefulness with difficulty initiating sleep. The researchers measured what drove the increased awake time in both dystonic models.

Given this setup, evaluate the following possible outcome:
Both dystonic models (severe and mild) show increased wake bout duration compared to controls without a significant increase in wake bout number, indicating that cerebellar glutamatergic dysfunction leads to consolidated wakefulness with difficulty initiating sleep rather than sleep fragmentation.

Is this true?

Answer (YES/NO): YES